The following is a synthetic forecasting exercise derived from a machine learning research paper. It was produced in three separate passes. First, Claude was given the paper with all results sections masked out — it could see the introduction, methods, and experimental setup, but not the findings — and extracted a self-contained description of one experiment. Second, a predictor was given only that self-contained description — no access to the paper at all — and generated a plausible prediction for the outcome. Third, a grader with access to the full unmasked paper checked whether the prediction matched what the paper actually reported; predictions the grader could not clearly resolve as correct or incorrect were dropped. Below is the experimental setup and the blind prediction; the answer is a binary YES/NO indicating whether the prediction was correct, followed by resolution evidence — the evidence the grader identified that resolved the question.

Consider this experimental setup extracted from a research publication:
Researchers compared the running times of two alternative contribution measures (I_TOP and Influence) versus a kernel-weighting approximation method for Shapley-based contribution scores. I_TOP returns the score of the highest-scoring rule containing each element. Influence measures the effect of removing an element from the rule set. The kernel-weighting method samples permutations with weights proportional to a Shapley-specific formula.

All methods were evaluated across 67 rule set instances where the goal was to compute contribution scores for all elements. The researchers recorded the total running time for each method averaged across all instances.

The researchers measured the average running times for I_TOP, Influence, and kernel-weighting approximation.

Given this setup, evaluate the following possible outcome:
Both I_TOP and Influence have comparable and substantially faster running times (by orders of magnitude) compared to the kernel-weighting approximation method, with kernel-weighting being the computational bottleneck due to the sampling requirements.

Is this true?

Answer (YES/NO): NO